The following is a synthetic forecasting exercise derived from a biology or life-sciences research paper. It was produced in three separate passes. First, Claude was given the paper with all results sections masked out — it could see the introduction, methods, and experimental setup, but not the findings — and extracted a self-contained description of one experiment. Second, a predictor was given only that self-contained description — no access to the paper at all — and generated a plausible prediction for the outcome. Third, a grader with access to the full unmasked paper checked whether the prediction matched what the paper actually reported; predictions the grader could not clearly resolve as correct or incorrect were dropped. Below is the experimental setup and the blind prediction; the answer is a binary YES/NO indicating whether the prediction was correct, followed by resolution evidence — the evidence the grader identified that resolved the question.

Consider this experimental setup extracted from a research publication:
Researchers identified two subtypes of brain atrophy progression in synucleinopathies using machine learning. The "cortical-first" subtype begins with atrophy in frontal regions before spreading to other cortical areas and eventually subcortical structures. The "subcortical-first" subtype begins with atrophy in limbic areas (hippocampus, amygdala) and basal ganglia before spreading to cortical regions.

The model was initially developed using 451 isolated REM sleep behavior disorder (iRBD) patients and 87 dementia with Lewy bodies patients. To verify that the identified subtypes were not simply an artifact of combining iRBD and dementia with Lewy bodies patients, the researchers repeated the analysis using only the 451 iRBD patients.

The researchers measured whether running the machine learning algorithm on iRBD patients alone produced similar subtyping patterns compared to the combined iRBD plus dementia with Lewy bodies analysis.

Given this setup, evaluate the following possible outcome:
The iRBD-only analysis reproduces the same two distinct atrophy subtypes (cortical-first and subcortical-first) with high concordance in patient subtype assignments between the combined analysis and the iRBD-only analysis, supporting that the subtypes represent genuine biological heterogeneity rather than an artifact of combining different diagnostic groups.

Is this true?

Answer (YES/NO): NO